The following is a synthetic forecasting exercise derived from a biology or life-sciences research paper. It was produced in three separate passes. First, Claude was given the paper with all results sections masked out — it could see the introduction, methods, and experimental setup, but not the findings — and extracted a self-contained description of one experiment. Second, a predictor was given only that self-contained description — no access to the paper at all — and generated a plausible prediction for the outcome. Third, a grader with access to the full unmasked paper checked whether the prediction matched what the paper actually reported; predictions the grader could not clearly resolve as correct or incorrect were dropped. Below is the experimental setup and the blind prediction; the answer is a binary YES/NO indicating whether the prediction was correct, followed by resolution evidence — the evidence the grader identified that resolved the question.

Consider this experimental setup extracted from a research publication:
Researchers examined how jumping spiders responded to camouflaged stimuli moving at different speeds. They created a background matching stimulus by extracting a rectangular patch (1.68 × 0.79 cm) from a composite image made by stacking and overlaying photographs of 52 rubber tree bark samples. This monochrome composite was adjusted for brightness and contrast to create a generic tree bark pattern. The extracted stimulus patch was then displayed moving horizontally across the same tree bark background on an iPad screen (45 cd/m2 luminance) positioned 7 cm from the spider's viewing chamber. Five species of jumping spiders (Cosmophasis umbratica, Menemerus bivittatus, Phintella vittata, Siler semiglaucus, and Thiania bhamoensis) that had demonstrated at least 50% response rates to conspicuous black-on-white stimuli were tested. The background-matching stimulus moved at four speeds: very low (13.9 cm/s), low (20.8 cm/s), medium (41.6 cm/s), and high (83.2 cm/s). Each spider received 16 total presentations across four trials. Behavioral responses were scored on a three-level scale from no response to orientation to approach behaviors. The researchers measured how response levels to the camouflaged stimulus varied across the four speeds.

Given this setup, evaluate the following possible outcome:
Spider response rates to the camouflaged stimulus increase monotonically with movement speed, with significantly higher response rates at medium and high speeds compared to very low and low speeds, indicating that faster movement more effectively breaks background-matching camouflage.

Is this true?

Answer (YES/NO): NO